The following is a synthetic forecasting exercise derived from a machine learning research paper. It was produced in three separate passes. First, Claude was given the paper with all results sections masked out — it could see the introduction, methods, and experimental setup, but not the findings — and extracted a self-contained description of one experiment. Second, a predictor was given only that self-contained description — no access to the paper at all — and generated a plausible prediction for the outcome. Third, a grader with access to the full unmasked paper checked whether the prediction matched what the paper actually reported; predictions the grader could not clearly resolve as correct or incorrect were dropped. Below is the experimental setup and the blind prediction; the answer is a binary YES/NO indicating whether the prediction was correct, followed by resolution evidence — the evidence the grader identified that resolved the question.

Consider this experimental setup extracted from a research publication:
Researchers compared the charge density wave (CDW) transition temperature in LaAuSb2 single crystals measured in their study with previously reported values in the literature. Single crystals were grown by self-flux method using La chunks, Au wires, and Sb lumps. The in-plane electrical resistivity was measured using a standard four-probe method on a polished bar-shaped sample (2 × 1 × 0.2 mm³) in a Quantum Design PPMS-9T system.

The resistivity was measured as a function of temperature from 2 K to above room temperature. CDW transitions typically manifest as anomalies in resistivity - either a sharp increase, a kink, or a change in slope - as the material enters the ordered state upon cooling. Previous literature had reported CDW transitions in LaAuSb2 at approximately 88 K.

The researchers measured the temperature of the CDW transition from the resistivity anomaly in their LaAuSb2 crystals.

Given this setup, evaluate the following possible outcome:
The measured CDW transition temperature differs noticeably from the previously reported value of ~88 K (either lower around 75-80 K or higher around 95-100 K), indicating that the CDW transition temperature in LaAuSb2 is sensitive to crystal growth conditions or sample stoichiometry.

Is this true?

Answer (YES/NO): YES